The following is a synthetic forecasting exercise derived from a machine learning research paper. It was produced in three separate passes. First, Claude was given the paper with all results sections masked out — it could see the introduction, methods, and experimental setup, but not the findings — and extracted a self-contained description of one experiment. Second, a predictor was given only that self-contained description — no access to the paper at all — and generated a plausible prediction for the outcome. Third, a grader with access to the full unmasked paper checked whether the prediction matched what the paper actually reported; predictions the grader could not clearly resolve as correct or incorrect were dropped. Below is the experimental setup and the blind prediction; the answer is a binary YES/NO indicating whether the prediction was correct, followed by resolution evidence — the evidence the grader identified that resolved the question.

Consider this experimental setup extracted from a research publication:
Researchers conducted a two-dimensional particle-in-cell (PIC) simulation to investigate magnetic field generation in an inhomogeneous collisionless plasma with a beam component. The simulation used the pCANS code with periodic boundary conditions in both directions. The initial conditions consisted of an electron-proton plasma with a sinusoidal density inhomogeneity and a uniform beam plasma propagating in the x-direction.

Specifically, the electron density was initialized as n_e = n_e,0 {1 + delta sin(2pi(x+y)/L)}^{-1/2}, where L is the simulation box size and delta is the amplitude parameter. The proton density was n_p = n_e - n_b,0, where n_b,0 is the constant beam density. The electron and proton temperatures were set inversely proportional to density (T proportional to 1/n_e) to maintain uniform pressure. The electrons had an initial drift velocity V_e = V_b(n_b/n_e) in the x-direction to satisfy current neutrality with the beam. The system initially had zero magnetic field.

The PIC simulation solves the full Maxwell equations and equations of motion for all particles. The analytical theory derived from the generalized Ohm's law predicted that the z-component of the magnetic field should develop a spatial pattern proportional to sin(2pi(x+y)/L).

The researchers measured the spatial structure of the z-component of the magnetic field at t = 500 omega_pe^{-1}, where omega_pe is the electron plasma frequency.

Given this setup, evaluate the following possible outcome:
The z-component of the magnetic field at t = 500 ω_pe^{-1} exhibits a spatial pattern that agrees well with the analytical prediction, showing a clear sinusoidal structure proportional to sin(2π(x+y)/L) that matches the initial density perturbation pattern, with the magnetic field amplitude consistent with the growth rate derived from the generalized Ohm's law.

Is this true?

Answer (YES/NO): YES